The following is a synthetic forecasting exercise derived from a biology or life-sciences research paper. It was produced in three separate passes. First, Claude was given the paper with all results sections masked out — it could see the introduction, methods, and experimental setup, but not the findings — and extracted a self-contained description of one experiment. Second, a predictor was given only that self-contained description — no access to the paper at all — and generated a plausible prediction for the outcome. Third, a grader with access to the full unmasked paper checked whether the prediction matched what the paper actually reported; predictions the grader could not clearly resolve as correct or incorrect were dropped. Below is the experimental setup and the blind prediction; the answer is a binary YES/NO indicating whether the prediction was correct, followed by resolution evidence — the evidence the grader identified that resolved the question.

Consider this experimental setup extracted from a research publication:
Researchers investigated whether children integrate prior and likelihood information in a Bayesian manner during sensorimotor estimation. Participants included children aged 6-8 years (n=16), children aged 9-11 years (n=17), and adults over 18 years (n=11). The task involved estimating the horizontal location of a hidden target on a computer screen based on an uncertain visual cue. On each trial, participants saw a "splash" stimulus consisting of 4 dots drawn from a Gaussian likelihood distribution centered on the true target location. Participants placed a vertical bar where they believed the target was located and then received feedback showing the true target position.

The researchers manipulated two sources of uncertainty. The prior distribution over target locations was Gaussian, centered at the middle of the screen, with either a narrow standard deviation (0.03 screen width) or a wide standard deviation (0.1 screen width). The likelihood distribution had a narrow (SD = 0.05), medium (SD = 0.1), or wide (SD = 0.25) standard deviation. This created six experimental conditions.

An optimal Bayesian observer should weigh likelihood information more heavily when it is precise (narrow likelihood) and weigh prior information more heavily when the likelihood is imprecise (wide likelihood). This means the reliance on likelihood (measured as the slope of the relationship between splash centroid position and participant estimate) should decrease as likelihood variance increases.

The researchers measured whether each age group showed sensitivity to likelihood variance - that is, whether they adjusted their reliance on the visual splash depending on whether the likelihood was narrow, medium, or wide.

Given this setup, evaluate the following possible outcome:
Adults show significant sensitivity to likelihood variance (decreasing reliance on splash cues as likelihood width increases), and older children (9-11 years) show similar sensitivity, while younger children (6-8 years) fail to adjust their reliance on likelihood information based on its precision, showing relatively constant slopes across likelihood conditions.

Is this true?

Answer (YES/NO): NO